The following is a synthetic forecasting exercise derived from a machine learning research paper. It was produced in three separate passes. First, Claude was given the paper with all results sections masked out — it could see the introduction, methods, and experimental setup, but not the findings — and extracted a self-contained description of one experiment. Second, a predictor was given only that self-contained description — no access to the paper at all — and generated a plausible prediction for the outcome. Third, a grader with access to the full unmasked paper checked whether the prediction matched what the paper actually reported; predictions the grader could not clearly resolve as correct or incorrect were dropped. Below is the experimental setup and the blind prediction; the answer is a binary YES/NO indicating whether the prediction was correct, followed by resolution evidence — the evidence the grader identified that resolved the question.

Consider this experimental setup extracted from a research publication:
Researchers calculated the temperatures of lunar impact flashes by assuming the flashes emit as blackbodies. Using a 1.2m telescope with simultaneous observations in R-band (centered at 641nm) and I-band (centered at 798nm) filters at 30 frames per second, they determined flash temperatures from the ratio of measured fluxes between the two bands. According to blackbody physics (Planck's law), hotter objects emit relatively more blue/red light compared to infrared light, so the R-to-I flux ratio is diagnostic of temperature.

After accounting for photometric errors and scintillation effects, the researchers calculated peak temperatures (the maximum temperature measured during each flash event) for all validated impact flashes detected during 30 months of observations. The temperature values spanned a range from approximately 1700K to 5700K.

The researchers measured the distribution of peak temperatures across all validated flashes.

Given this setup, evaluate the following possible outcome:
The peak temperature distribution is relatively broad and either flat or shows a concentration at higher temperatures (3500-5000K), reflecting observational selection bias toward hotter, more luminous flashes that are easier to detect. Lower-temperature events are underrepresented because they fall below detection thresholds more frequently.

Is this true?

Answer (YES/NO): NO